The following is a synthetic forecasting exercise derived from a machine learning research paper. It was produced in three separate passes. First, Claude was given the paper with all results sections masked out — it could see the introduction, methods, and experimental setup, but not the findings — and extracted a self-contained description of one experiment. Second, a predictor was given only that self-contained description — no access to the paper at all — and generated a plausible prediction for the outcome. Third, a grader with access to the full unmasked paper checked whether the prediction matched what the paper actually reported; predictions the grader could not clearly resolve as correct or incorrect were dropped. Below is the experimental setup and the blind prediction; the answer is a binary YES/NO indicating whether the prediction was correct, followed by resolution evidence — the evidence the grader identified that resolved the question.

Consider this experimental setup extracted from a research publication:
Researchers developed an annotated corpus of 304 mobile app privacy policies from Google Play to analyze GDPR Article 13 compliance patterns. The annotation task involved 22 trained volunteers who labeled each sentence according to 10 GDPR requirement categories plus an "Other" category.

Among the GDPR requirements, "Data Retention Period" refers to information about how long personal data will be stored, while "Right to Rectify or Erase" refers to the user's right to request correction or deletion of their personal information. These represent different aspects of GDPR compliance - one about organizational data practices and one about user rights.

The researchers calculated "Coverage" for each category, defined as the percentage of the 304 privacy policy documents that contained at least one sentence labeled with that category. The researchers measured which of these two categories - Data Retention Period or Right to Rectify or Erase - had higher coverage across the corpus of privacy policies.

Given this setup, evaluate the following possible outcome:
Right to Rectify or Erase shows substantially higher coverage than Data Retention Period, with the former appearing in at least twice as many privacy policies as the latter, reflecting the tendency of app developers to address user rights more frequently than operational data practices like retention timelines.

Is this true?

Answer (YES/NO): NO